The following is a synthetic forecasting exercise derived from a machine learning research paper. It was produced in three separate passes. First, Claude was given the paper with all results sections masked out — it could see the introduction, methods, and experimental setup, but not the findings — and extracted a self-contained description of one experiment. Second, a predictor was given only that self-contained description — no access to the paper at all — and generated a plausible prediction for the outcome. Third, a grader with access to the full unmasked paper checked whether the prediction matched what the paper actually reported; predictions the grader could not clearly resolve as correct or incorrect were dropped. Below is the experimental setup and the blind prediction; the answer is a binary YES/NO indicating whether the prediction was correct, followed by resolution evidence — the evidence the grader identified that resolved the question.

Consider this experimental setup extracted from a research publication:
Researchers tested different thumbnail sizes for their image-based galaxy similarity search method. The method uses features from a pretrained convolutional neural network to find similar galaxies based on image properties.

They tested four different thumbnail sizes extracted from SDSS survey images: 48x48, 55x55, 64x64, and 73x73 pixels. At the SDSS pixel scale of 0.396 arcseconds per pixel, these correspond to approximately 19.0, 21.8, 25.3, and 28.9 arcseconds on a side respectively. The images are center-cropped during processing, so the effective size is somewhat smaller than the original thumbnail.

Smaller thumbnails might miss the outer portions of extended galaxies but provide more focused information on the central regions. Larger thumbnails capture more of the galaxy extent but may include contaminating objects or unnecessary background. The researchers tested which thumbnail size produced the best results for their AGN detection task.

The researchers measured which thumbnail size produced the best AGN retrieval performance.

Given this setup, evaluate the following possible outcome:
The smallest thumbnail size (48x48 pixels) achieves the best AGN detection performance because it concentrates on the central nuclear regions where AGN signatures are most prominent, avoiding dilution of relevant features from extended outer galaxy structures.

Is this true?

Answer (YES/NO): NO